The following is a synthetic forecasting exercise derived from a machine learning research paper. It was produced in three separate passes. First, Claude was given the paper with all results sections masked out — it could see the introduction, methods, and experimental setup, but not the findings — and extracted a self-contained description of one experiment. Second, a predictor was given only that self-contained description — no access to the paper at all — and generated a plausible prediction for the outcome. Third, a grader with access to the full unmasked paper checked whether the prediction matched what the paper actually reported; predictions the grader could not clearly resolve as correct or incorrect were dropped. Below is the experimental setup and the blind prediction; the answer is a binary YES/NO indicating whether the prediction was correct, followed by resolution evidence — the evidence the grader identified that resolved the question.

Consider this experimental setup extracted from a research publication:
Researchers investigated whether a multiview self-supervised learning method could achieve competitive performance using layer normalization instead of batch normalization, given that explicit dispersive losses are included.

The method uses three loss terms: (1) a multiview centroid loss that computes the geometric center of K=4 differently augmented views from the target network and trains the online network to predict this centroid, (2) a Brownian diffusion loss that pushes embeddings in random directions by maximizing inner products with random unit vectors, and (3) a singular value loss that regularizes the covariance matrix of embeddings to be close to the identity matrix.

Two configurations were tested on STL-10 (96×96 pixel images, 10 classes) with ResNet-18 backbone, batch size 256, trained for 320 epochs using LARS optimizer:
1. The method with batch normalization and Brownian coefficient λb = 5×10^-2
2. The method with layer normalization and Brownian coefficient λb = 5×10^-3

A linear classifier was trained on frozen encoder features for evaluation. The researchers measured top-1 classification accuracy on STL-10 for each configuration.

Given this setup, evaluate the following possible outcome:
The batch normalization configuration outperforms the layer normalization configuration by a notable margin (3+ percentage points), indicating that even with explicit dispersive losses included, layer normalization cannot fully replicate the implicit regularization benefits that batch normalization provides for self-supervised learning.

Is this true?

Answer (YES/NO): YES